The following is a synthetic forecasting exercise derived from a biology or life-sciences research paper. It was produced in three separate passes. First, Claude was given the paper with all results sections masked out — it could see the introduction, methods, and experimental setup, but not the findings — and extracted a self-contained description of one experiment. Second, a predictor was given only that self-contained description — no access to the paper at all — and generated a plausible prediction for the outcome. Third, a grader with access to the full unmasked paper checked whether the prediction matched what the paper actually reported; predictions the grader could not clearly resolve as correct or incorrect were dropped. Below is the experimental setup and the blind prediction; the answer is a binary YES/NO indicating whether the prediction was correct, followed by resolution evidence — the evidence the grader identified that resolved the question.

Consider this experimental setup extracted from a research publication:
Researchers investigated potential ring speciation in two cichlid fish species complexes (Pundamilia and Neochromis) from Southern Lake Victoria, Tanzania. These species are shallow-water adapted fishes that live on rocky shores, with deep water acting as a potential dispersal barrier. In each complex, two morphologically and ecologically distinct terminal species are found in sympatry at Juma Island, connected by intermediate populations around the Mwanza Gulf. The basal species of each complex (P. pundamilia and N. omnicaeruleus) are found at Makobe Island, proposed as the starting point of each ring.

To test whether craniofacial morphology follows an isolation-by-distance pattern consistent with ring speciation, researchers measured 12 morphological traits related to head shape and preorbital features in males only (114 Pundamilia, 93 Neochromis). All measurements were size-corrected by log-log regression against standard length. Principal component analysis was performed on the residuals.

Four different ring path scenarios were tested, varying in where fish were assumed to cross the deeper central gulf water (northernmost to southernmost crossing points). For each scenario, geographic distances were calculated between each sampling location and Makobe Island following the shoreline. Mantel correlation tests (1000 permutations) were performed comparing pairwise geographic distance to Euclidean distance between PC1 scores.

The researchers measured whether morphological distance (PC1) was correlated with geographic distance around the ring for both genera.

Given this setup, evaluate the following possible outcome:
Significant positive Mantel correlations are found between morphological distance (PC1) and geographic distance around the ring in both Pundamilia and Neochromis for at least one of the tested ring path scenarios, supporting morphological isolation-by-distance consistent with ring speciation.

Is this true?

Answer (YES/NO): YES